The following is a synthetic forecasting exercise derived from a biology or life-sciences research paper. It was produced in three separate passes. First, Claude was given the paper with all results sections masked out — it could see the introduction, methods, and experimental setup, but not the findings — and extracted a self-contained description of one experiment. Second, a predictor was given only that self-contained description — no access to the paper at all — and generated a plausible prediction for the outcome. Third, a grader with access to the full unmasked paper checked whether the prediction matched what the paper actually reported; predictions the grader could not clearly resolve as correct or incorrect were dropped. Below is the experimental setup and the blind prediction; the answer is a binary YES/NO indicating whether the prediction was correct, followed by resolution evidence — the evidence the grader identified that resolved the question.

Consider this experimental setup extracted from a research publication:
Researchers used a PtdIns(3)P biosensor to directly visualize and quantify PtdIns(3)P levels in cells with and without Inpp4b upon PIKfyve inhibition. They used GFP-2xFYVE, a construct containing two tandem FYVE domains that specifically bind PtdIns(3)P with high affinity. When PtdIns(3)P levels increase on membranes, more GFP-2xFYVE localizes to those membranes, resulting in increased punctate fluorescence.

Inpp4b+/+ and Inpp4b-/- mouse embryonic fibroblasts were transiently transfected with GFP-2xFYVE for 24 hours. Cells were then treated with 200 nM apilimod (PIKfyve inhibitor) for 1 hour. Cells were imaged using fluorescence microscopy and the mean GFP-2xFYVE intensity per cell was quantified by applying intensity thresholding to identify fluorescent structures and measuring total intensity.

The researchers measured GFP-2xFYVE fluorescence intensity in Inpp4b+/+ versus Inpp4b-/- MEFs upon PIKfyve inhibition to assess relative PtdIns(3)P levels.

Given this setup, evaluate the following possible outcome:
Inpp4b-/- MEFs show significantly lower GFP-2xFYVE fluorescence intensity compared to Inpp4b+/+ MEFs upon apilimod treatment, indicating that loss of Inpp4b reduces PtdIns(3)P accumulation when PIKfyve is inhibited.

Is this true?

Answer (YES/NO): NO